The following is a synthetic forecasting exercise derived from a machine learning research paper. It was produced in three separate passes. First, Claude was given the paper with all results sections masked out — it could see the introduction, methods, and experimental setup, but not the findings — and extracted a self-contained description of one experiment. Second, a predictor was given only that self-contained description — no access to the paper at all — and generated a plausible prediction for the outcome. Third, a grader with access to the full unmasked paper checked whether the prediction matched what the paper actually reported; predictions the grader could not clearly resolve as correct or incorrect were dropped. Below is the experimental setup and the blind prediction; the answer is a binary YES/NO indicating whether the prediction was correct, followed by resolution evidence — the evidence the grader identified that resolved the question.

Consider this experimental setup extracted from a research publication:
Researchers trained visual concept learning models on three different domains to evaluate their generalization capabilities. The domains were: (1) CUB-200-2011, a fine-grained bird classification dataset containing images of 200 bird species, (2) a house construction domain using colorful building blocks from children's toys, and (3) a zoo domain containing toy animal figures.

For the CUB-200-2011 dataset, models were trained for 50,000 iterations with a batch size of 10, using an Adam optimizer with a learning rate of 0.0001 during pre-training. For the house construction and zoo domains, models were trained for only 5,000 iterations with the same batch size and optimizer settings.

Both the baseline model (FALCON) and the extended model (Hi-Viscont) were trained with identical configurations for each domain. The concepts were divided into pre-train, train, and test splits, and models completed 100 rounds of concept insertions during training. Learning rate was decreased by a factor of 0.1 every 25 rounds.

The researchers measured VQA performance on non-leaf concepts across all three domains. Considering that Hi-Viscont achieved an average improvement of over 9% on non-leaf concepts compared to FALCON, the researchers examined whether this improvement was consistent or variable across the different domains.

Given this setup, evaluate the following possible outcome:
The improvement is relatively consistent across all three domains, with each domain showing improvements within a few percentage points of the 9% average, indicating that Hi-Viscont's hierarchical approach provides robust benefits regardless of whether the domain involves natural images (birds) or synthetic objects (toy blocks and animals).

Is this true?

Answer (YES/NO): NO